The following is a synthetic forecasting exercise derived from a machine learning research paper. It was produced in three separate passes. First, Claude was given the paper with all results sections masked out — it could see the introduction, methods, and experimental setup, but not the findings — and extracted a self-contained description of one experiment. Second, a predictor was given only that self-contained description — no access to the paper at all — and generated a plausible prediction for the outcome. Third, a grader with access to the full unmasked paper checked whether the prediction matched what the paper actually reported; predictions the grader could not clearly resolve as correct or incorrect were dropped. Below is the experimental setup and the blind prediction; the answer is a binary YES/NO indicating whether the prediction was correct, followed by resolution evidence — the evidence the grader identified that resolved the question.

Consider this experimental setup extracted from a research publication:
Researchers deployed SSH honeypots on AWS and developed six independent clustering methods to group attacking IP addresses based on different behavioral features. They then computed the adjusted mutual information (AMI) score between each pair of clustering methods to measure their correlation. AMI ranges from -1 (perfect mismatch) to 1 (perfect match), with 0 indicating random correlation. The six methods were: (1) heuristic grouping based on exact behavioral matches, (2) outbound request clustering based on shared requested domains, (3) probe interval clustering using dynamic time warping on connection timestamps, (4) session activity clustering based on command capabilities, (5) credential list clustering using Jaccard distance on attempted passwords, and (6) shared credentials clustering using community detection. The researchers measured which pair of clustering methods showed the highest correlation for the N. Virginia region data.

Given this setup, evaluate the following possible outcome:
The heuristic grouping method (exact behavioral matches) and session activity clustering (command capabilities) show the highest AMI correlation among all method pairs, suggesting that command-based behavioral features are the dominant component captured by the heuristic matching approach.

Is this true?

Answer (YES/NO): NO